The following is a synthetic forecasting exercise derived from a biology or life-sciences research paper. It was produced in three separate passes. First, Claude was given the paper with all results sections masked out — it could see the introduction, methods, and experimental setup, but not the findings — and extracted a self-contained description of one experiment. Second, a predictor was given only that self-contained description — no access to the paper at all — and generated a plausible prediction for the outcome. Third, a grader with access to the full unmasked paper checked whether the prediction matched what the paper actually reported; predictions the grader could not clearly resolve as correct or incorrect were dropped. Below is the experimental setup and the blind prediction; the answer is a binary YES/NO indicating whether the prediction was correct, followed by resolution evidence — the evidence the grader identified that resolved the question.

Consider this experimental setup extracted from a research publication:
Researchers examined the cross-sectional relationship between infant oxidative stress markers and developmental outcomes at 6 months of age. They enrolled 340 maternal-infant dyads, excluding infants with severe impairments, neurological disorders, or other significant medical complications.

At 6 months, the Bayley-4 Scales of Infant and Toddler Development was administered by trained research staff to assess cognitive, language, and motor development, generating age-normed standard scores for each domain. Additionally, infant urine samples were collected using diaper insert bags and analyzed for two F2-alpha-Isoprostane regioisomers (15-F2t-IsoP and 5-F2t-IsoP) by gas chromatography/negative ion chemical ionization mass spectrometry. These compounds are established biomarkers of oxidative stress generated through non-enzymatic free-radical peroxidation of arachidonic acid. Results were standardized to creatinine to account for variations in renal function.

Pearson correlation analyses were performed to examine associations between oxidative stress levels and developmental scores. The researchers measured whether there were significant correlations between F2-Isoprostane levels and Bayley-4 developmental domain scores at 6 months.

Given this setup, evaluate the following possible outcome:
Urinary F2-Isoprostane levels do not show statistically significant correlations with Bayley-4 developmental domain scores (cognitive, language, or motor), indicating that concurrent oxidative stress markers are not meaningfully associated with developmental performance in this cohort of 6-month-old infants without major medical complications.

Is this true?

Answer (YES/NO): NO